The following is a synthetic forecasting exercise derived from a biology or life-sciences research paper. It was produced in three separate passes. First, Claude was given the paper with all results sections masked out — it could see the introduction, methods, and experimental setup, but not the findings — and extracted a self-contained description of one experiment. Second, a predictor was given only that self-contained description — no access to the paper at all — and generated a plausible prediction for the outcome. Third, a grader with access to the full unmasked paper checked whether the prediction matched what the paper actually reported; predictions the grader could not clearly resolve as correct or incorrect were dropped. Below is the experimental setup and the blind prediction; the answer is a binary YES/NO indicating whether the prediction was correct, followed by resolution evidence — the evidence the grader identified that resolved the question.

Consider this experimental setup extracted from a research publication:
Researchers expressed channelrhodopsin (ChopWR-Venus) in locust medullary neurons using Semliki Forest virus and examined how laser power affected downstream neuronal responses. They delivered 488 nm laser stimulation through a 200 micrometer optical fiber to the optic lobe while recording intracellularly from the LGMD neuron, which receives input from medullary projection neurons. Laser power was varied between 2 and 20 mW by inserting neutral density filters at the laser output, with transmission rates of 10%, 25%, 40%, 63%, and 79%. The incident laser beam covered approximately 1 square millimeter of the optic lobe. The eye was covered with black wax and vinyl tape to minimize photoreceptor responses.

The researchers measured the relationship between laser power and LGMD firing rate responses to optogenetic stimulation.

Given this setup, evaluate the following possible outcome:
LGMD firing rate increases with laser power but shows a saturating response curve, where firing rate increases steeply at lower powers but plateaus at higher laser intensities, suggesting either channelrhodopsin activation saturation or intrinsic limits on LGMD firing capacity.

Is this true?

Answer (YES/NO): NO